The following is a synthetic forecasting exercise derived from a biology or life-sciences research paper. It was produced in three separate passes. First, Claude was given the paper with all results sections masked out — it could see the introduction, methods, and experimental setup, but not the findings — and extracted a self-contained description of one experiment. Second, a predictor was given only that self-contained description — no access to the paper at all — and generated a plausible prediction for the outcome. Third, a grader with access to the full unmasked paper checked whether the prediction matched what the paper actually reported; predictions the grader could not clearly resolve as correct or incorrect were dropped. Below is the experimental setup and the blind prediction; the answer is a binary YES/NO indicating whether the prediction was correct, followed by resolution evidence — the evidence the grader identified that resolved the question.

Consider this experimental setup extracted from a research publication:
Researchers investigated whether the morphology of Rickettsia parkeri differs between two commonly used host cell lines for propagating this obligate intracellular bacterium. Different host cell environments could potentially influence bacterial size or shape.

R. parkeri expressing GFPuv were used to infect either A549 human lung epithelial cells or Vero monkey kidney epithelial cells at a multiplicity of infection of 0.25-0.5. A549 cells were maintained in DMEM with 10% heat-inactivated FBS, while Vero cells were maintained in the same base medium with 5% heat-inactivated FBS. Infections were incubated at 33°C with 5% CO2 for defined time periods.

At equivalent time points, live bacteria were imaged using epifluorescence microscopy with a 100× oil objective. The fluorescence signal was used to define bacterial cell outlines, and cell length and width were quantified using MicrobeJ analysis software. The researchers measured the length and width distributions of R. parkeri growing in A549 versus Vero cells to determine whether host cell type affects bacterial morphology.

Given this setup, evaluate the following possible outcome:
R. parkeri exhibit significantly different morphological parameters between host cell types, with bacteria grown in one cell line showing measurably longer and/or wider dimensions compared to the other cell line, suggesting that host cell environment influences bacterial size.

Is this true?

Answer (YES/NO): NO